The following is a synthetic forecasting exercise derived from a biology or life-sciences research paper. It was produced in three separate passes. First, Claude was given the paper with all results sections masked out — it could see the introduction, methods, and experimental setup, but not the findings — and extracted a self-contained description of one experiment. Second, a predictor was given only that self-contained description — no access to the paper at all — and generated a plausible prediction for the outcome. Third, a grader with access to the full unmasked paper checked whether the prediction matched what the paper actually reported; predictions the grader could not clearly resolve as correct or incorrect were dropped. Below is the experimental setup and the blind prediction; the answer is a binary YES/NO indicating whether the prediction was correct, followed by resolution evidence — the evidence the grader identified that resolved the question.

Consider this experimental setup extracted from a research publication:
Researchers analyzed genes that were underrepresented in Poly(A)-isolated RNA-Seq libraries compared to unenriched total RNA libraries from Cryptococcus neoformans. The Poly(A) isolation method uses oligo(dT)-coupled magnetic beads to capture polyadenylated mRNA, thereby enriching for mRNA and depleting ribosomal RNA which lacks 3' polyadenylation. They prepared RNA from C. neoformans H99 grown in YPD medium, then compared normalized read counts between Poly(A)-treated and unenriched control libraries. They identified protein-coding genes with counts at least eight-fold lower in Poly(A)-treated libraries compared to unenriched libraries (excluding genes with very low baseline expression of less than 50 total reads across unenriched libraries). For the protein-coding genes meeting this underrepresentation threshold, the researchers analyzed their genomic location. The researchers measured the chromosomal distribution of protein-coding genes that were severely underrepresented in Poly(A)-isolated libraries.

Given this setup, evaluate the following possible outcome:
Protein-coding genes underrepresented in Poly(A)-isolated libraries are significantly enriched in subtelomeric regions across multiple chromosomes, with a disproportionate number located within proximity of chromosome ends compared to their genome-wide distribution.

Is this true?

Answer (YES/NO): NO